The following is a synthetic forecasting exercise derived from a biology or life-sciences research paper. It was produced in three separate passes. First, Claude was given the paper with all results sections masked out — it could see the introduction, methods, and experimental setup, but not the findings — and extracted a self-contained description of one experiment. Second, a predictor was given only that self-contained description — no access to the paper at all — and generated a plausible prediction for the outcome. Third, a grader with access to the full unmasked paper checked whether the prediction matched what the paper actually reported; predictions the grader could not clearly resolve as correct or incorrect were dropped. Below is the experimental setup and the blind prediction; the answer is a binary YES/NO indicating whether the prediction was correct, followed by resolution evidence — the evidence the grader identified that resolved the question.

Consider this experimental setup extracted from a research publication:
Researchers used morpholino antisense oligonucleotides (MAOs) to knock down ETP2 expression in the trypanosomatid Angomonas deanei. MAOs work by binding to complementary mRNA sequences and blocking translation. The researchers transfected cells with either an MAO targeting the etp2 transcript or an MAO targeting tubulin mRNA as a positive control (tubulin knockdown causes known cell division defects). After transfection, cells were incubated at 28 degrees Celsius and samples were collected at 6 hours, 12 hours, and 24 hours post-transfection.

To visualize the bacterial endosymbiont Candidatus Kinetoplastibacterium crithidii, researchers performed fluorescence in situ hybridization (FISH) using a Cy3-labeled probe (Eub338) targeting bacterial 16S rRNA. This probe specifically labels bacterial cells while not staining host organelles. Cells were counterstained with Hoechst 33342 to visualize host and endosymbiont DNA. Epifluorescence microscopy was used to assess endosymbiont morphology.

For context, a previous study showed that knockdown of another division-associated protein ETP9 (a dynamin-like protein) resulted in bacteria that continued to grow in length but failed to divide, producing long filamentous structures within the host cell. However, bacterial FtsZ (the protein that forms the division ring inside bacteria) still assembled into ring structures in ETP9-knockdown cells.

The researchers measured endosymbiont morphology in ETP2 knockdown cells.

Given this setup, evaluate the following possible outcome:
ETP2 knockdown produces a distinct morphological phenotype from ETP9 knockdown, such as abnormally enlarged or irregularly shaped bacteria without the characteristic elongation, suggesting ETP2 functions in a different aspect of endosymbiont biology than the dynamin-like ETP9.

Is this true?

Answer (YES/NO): NO